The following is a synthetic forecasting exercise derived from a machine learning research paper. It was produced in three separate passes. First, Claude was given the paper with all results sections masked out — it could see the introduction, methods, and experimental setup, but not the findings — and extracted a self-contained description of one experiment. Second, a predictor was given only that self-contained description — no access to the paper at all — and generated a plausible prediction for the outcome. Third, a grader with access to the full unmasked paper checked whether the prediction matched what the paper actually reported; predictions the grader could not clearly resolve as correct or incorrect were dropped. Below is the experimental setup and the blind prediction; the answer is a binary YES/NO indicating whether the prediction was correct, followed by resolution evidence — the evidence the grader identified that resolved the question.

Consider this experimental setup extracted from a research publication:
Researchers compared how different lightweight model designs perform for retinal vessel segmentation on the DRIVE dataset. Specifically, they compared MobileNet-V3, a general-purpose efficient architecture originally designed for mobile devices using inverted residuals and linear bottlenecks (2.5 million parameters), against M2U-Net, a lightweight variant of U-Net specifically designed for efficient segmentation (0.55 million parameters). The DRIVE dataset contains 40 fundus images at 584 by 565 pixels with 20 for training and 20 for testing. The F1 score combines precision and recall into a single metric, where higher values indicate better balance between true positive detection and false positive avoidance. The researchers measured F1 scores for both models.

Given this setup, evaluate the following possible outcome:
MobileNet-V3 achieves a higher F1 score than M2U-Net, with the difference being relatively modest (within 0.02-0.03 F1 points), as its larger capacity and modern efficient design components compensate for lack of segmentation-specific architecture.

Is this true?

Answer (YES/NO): NO